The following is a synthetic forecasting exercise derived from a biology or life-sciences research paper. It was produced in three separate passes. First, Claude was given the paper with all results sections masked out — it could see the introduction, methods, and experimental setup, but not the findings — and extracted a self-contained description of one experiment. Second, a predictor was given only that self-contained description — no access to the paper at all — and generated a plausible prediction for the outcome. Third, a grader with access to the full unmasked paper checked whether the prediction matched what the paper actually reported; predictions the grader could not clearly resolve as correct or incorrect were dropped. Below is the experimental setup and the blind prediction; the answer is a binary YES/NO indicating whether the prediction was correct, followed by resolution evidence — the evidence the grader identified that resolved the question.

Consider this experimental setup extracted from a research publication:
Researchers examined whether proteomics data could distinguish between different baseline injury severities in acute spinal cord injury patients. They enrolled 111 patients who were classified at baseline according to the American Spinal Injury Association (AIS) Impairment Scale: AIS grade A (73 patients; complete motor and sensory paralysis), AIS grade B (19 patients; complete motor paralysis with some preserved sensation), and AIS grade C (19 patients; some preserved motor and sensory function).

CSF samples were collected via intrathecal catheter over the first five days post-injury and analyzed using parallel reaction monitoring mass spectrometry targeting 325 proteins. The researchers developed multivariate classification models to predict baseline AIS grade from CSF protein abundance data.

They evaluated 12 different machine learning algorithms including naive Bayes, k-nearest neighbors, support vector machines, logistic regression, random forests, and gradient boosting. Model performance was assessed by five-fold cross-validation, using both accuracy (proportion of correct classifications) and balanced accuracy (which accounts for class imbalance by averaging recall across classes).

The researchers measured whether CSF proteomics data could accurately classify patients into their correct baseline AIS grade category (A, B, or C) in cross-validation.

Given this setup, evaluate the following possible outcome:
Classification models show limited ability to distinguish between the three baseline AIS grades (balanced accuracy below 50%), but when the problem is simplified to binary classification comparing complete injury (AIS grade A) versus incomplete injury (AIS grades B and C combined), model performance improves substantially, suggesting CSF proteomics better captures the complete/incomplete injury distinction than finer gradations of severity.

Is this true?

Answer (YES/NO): NO